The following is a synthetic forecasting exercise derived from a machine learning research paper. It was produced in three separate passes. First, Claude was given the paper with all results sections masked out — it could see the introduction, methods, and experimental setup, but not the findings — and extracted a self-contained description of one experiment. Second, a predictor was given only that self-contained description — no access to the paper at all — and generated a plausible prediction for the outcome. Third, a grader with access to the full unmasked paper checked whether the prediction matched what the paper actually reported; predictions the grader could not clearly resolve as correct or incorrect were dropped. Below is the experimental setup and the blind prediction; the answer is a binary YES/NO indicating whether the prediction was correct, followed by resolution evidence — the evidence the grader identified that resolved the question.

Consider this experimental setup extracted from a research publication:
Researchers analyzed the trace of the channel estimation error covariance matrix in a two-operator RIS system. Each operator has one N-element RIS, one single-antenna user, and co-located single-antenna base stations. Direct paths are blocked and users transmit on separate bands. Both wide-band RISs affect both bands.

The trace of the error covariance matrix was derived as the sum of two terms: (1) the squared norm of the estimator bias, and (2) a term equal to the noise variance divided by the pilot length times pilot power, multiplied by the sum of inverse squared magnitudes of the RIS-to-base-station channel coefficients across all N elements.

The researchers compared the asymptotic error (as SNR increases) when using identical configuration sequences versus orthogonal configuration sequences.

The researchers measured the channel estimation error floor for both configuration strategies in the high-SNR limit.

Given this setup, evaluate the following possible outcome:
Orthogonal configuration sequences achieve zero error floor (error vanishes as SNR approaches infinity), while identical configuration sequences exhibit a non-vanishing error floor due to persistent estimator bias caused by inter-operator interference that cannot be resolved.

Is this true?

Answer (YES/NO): YES